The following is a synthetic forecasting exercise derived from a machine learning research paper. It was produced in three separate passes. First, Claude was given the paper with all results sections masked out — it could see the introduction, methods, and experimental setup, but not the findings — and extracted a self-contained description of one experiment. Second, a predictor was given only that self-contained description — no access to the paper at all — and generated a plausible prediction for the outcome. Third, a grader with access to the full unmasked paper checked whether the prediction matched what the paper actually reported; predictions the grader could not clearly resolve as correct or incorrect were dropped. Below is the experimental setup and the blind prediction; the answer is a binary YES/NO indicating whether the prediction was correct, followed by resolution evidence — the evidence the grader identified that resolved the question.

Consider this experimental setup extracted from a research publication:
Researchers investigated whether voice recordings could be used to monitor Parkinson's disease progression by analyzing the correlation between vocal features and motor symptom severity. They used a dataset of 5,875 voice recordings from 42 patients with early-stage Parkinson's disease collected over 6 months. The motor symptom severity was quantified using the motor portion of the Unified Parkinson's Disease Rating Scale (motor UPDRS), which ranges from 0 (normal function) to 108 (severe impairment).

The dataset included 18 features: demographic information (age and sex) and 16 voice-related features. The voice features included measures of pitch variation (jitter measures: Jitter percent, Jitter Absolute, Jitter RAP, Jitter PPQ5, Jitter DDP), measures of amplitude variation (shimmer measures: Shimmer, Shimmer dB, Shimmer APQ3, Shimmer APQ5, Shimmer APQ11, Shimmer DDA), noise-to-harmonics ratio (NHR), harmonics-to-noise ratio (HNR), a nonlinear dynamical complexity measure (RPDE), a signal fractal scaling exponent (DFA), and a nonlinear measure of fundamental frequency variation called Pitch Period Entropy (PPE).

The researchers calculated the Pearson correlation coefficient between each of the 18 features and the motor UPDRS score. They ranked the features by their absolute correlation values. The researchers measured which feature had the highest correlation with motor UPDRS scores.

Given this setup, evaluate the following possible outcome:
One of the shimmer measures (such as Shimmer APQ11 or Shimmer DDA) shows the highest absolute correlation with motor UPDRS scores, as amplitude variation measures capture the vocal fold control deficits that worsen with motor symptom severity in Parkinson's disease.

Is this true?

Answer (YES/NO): NO